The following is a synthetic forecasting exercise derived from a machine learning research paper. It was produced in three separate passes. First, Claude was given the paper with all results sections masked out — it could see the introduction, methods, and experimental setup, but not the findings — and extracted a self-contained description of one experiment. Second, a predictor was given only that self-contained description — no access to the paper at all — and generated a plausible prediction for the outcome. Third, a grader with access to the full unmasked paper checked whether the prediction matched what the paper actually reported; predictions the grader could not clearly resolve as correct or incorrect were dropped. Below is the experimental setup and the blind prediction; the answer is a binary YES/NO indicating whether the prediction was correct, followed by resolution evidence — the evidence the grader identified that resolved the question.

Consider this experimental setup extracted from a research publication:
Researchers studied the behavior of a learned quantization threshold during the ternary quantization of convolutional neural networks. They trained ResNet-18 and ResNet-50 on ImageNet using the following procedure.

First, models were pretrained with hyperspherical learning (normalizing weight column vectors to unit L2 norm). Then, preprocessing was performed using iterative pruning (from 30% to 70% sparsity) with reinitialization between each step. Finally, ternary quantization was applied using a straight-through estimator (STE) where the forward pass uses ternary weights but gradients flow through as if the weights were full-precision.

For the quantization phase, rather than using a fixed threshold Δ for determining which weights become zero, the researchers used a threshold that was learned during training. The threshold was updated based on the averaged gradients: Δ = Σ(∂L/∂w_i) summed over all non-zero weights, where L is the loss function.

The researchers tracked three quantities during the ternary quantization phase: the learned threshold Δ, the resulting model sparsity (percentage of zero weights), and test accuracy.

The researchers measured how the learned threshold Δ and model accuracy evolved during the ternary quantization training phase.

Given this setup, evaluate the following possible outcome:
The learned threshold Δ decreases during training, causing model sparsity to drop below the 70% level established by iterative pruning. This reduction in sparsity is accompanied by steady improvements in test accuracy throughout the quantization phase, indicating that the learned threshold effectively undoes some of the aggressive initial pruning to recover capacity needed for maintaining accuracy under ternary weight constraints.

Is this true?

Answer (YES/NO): NO